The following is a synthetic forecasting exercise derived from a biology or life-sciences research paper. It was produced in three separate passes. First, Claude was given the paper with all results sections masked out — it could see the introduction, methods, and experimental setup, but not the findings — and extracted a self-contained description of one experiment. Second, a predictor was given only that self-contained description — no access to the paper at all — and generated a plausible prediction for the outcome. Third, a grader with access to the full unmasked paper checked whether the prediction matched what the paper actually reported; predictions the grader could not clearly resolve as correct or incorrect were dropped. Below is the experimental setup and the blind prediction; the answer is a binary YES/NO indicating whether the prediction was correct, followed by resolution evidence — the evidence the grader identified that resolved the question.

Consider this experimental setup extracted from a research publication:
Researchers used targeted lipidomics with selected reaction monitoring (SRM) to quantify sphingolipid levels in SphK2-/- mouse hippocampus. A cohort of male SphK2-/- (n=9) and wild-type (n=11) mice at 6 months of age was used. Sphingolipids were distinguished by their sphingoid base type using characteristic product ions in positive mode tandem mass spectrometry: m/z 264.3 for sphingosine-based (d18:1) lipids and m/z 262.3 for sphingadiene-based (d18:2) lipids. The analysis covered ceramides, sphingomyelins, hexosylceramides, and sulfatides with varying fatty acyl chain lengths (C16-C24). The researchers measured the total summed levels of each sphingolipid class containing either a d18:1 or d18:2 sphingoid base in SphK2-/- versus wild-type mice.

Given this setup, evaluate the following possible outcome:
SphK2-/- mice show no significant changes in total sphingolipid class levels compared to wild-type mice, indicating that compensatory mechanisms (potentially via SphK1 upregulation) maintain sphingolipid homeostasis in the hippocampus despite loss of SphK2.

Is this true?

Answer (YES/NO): NO